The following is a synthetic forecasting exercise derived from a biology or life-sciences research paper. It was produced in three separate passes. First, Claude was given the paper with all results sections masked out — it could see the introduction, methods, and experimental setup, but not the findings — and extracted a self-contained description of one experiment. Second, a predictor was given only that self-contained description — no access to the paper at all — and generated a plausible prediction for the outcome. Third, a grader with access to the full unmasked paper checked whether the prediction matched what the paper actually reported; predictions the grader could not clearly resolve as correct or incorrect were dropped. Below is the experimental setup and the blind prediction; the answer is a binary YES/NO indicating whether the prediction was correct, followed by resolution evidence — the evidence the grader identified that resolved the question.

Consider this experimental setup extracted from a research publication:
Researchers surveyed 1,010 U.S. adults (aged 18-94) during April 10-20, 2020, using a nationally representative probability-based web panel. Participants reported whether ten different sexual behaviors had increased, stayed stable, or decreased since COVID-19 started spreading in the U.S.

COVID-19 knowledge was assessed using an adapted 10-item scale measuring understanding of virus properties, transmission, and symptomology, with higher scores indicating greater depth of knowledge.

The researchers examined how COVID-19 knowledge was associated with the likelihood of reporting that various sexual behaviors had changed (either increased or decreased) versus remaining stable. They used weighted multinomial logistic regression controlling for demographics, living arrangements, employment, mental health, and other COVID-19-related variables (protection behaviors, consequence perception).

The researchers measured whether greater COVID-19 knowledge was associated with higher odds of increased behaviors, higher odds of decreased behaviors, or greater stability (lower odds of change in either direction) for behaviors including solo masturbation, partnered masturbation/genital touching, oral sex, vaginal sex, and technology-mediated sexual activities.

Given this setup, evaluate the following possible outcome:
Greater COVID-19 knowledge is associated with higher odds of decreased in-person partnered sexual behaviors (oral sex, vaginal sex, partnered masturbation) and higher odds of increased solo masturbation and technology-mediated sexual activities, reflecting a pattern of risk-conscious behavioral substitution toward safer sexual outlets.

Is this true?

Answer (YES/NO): NO